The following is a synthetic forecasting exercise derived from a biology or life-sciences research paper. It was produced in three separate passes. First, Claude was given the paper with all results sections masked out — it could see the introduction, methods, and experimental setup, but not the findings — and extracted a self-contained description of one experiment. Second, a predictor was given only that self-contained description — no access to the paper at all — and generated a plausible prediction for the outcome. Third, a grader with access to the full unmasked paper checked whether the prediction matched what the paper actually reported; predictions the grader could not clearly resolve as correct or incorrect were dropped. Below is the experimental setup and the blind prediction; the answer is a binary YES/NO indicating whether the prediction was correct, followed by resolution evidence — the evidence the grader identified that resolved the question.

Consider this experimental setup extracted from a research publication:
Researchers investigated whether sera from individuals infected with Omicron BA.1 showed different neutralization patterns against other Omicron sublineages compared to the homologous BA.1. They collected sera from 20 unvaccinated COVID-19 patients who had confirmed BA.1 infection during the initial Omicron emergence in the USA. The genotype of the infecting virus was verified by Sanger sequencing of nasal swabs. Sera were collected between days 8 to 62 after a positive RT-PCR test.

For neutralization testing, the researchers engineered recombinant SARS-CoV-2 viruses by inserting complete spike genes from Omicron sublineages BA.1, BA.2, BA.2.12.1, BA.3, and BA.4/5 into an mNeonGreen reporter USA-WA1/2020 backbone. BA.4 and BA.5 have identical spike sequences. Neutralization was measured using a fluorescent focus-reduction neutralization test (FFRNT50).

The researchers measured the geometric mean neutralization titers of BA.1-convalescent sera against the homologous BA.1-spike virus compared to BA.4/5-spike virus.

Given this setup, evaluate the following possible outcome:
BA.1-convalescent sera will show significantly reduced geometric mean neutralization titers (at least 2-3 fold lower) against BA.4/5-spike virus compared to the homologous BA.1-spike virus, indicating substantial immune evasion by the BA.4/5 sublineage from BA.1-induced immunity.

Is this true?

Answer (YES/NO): YES